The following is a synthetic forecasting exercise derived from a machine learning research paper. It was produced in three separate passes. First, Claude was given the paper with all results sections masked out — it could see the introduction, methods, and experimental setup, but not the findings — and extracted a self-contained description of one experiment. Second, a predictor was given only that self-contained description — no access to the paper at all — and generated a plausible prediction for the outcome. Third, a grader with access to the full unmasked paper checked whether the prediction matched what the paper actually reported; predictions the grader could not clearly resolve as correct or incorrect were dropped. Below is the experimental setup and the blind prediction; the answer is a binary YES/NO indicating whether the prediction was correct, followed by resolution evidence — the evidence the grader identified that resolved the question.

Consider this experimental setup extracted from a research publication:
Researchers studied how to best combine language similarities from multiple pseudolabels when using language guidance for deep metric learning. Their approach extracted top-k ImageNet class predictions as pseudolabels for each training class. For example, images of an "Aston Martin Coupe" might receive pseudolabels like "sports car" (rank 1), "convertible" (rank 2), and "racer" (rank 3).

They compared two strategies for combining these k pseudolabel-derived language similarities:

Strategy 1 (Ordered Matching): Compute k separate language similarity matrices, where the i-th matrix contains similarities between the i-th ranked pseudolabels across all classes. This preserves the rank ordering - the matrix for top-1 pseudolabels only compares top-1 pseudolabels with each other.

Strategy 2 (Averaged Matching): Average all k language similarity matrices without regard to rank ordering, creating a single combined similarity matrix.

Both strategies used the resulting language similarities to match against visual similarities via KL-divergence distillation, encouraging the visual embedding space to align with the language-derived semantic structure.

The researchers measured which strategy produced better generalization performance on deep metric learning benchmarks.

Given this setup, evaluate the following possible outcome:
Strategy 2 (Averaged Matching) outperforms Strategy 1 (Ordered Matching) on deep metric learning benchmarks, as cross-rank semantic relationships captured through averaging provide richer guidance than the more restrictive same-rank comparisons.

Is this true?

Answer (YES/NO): NO